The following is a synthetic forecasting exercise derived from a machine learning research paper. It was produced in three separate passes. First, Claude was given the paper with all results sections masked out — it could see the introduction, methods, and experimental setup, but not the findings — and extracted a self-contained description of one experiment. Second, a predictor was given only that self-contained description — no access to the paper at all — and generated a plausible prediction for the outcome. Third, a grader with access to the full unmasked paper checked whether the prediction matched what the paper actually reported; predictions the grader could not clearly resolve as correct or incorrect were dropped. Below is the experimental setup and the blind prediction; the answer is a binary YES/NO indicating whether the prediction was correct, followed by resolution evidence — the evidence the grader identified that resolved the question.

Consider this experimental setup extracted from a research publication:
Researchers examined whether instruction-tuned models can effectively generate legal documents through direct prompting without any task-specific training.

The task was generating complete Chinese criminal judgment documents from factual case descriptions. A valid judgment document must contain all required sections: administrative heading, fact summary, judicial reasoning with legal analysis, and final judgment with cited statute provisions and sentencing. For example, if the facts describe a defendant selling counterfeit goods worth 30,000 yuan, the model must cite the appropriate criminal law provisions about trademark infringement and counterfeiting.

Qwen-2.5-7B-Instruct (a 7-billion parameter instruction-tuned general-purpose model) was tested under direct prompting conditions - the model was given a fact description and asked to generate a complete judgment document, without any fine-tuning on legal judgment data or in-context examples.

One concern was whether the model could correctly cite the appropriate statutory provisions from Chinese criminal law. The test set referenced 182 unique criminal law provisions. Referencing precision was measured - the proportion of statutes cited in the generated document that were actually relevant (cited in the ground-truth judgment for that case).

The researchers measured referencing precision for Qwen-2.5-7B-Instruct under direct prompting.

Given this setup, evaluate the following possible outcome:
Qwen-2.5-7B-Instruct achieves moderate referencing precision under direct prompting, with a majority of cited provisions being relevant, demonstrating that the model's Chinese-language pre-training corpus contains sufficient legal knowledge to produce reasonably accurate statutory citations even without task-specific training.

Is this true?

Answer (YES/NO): NO